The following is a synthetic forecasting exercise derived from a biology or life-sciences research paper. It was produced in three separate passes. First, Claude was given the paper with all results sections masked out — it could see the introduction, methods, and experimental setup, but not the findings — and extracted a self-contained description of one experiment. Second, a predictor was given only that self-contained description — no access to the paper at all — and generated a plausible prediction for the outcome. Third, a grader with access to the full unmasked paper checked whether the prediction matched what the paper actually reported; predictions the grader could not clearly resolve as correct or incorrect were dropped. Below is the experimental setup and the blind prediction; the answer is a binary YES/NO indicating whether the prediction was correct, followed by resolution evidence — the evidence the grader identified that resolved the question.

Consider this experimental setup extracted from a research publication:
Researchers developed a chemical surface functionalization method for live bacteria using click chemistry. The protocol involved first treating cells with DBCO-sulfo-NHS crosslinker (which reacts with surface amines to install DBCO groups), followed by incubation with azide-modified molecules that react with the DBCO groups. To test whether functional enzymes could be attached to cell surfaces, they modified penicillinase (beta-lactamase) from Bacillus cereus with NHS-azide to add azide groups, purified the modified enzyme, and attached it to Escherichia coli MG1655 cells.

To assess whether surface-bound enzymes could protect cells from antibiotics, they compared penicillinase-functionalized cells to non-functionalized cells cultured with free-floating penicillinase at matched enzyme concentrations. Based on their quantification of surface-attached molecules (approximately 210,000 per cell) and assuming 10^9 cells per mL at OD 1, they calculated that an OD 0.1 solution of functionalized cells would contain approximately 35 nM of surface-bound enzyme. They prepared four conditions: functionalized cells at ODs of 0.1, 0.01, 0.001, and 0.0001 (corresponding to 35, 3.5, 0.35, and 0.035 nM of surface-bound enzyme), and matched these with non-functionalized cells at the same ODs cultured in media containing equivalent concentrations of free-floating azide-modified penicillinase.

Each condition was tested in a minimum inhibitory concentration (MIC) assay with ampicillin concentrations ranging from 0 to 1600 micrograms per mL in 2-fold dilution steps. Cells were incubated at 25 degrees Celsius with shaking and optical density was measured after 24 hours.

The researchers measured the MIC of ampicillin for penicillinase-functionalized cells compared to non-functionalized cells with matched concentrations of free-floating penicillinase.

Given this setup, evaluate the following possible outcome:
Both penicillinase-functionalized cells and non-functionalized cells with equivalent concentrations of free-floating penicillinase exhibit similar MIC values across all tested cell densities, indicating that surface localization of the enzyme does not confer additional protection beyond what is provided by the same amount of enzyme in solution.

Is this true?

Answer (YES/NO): NO